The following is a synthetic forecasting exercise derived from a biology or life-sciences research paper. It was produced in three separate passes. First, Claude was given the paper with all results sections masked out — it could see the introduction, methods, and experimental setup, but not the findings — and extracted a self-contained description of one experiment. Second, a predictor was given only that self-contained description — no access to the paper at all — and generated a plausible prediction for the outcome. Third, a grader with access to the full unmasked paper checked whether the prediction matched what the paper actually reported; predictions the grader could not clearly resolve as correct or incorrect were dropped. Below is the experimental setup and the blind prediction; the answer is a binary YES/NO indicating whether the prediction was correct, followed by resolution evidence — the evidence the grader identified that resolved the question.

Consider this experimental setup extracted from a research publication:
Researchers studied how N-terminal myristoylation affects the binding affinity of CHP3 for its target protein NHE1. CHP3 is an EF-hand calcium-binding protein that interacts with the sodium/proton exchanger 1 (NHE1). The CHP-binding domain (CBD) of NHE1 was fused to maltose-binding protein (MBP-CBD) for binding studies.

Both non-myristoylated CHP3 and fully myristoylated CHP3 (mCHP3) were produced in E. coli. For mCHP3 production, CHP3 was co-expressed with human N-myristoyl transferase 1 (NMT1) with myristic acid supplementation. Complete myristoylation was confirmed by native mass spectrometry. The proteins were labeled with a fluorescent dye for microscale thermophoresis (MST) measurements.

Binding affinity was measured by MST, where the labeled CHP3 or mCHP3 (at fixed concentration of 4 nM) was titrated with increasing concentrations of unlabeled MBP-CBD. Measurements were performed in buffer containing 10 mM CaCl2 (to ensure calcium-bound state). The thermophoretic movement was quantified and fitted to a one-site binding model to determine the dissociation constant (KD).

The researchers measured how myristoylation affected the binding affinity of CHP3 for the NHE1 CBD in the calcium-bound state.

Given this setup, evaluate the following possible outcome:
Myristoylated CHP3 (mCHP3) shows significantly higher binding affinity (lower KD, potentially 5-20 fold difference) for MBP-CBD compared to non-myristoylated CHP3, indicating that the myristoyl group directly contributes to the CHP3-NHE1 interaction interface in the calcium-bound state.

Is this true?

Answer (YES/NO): NO